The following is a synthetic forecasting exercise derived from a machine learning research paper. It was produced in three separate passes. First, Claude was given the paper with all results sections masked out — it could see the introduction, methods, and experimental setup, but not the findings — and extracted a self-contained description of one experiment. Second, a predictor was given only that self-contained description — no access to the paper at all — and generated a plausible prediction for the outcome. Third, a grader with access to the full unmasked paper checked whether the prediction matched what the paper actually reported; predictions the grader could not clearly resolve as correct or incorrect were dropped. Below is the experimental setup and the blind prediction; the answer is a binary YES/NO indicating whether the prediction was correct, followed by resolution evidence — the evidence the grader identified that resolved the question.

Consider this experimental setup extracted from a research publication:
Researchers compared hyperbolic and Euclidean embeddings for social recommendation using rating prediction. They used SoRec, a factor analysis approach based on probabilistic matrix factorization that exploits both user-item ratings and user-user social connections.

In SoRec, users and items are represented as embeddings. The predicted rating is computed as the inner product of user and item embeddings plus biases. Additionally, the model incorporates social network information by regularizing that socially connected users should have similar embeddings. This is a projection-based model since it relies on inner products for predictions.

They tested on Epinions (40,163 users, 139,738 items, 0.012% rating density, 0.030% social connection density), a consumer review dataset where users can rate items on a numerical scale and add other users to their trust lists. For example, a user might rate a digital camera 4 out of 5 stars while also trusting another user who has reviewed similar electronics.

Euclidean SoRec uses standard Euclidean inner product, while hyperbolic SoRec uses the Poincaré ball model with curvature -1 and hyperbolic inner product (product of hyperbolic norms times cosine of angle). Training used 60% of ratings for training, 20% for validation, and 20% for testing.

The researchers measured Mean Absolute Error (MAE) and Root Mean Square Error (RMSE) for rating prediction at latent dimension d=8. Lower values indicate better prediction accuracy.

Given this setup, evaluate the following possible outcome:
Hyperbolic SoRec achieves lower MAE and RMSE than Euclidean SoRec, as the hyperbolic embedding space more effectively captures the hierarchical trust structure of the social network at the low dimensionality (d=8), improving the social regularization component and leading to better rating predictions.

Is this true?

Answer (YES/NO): NO